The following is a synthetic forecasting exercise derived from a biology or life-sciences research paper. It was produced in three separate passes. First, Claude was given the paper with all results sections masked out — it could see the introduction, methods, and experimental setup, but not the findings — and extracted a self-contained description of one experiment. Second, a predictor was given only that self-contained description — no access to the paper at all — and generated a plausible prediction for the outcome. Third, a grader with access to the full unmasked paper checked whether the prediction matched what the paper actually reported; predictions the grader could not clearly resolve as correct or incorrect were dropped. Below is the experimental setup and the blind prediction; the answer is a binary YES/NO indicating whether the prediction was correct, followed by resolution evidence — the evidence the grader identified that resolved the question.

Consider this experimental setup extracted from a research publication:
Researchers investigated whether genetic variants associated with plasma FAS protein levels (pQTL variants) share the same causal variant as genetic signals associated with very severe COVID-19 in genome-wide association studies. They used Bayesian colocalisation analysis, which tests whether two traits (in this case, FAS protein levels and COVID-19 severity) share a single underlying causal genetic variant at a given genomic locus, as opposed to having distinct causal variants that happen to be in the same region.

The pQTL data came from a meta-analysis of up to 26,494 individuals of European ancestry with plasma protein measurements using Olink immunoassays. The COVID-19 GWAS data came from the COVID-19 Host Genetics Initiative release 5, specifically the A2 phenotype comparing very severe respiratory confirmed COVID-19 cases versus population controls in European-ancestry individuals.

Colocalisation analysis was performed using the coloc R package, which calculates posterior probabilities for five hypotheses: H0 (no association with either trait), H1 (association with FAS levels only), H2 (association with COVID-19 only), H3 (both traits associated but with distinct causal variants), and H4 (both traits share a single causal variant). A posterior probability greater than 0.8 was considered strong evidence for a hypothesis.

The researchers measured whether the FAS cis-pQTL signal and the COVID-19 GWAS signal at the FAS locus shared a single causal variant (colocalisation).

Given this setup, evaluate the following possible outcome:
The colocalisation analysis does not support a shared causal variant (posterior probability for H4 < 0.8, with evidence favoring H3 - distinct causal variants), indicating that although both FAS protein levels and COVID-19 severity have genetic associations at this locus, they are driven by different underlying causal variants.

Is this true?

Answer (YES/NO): NO